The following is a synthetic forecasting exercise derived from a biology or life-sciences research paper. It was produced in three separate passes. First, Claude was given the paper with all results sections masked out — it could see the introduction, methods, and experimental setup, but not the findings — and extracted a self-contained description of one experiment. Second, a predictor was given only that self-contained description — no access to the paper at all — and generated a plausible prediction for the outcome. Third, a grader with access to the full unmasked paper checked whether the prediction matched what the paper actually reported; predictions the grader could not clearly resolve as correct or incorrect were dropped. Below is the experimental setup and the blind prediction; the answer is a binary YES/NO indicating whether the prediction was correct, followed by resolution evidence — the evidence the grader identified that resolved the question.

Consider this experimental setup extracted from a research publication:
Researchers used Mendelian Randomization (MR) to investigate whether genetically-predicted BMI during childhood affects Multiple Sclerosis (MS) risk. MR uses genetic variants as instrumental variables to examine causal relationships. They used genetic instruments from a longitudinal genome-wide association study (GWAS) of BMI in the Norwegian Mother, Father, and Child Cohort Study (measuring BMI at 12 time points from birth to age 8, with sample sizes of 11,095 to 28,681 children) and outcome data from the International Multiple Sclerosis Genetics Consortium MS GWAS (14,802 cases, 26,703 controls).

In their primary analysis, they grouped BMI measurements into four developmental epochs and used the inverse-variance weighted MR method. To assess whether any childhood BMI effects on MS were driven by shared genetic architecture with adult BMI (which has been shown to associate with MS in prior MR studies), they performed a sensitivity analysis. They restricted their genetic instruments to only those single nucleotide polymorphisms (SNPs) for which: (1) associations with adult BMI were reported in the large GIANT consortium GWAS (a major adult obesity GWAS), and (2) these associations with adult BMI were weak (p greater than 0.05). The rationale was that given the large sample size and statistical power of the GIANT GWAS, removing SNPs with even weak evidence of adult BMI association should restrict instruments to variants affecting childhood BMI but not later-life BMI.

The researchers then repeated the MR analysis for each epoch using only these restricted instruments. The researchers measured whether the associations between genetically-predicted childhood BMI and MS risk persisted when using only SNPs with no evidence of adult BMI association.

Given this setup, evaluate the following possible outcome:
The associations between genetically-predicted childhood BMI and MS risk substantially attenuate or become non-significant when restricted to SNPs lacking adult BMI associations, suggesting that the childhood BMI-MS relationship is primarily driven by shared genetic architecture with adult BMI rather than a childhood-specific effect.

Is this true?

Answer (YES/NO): YES